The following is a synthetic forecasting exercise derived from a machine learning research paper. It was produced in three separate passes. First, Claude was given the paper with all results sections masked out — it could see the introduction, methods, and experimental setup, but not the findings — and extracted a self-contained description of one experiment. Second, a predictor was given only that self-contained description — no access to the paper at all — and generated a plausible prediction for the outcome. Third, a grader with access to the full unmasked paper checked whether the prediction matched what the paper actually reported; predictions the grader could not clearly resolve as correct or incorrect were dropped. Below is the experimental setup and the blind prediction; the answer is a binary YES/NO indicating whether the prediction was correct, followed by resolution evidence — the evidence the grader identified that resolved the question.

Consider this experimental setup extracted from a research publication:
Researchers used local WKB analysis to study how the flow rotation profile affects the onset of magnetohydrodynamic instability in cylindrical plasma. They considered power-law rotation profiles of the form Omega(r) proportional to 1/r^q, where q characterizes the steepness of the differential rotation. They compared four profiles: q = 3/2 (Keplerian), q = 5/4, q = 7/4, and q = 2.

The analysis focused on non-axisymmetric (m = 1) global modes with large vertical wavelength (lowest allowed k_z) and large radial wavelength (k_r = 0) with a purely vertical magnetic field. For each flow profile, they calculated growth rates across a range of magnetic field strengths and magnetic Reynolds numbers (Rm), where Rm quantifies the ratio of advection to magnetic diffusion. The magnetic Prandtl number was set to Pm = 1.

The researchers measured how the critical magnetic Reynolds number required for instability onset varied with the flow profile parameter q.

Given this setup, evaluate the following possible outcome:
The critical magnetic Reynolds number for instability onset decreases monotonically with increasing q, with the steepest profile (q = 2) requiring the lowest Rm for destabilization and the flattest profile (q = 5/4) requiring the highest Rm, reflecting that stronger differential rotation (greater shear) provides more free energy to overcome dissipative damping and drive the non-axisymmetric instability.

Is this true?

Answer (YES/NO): YES